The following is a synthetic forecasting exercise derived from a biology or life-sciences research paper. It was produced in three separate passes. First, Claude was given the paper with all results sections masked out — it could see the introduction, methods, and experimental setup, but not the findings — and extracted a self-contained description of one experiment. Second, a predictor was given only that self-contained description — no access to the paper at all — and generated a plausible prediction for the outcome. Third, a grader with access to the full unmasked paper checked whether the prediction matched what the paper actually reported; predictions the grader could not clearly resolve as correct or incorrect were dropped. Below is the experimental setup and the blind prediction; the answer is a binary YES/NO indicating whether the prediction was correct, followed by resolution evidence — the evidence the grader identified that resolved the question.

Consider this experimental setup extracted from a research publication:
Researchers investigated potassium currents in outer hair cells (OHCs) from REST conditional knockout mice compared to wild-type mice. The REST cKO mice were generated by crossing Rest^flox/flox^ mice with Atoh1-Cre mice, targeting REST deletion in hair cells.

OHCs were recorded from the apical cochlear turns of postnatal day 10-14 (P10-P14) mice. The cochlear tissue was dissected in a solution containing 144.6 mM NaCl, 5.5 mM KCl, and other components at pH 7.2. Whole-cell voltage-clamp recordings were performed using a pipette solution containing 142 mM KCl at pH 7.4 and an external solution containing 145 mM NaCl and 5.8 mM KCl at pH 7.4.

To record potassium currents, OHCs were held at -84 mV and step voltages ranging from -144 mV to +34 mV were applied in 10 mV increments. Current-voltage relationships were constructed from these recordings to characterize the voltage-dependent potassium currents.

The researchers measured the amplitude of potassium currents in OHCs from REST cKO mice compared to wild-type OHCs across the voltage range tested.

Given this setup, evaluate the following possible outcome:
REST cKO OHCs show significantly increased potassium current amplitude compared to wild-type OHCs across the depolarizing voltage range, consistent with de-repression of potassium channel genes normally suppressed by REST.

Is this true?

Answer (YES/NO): YES